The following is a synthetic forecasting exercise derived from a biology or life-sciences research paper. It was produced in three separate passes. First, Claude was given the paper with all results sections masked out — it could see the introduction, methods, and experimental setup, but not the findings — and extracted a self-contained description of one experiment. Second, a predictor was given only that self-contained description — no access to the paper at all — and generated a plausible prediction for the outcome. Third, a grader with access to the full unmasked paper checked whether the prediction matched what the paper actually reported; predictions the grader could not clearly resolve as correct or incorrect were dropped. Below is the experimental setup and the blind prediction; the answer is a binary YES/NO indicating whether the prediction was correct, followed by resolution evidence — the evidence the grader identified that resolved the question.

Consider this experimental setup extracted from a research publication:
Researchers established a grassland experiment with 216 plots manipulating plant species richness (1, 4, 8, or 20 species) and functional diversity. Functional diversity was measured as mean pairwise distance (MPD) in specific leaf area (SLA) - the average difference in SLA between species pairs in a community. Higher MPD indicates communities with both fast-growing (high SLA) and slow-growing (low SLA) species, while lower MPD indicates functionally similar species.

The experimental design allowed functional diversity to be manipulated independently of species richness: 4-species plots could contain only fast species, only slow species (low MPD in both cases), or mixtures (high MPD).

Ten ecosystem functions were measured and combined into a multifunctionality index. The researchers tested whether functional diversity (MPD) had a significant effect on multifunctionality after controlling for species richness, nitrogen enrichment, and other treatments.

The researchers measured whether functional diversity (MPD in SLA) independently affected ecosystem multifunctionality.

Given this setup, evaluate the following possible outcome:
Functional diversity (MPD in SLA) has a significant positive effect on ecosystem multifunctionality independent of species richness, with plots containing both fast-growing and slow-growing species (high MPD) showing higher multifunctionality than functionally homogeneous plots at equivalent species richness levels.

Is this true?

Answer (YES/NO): YES